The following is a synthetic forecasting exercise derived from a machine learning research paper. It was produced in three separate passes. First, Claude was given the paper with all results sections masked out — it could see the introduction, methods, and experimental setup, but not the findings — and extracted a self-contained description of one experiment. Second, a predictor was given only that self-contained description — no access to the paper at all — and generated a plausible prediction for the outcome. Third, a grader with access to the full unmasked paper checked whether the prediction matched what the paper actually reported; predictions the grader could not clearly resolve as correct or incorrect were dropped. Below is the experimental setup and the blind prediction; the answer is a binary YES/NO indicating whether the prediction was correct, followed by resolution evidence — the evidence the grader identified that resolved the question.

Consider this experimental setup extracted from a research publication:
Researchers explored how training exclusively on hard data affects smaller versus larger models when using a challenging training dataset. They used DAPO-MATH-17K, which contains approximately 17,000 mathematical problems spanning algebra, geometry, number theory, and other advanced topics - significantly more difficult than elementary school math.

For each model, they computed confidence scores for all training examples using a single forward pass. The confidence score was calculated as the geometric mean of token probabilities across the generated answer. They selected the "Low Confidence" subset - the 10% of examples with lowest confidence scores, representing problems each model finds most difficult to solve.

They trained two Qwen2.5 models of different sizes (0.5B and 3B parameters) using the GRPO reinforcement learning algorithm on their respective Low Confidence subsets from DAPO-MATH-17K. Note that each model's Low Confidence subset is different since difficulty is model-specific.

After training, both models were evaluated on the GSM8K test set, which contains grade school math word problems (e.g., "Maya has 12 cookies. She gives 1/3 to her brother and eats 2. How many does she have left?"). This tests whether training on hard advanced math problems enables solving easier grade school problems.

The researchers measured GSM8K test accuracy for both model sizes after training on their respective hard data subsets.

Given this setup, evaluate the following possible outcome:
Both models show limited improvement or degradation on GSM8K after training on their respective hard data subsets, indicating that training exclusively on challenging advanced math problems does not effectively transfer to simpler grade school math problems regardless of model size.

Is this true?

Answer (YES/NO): NO